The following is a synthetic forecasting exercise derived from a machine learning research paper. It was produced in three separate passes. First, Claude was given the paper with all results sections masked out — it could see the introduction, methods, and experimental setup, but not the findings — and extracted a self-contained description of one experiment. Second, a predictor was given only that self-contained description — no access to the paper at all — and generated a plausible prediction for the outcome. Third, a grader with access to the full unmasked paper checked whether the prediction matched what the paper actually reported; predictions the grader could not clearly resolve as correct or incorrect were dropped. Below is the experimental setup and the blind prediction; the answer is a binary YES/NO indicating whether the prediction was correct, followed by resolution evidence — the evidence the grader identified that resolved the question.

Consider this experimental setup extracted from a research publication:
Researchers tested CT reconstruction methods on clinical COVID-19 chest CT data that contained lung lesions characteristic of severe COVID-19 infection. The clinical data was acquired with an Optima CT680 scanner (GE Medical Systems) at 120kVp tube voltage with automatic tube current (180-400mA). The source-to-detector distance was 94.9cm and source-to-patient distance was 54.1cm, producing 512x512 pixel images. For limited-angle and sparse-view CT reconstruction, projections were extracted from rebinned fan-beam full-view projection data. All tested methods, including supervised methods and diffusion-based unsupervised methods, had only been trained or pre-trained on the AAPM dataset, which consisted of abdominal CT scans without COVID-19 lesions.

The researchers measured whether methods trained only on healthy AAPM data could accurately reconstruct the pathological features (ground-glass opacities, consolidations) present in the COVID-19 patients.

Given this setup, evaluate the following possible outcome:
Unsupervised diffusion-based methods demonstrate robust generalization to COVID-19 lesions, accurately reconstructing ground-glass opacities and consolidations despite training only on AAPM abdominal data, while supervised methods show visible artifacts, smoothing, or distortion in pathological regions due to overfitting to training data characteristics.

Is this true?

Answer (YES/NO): NO